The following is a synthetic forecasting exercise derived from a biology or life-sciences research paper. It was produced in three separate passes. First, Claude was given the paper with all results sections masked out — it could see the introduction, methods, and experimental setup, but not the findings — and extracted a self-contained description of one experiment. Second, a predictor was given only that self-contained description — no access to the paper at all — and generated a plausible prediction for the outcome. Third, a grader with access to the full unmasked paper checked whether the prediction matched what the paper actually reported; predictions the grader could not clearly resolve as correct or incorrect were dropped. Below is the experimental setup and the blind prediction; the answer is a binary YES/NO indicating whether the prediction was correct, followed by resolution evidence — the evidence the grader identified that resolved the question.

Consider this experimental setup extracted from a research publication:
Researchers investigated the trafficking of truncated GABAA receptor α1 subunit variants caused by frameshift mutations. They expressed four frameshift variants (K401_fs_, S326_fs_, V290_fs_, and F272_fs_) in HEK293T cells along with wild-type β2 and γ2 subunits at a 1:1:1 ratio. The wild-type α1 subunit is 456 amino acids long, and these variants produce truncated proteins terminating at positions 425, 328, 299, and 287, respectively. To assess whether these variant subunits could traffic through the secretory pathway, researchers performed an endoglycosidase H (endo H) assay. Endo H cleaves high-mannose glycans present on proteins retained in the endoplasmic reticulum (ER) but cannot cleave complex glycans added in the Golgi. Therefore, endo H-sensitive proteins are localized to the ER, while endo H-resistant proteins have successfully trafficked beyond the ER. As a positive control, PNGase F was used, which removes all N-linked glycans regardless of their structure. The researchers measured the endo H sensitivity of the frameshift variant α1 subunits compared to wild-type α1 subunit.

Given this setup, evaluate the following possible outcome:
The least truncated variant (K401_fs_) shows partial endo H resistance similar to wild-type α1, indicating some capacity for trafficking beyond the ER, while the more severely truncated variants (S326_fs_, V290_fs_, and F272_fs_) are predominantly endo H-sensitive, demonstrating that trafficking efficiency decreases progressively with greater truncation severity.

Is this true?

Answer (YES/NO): NO